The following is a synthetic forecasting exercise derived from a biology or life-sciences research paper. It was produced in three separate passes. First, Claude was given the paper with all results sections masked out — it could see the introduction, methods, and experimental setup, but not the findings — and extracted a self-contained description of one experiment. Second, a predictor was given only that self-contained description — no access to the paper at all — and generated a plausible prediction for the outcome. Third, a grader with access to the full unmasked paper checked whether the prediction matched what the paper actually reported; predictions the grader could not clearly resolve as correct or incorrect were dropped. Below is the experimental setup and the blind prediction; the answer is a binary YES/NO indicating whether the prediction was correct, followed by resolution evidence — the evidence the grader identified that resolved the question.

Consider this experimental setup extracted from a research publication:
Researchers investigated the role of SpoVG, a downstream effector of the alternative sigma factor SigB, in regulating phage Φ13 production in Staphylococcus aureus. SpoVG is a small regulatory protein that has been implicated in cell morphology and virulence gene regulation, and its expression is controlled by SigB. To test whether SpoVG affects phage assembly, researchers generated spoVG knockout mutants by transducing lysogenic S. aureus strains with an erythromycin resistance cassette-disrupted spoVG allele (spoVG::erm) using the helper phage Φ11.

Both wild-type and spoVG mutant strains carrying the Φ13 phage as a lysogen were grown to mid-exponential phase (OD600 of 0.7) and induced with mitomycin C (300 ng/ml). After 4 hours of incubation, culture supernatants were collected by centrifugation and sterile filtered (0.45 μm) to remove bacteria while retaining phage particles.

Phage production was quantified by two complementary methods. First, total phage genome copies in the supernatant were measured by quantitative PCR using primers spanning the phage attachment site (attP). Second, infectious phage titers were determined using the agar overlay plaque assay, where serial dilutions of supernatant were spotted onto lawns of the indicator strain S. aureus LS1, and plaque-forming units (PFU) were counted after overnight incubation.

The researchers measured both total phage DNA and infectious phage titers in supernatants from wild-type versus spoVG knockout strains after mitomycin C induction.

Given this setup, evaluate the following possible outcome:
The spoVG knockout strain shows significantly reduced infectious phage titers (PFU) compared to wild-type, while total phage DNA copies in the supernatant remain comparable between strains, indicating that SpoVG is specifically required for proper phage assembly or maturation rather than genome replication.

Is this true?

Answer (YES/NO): NO